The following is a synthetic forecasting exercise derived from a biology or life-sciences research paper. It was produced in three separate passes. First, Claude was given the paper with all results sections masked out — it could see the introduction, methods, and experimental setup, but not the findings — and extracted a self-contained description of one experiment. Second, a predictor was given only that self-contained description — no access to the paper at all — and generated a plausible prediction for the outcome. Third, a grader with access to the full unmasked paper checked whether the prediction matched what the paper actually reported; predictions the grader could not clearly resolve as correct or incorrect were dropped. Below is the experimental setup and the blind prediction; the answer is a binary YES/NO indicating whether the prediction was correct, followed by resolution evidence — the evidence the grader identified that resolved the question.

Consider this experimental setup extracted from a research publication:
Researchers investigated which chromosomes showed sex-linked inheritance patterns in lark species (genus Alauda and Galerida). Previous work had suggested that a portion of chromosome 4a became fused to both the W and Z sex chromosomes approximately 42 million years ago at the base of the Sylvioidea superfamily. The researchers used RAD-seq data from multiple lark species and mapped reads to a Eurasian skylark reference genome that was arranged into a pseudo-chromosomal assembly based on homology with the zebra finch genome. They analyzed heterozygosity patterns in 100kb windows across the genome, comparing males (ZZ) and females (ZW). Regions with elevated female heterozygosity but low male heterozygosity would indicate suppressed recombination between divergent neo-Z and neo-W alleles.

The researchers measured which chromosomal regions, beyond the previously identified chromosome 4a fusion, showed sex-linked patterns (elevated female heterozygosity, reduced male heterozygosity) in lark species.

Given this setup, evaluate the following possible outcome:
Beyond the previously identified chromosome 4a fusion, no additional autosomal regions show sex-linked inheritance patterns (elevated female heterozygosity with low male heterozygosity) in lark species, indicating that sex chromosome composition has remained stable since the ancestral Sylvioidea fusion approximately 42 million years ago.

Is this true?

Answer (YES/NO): NO